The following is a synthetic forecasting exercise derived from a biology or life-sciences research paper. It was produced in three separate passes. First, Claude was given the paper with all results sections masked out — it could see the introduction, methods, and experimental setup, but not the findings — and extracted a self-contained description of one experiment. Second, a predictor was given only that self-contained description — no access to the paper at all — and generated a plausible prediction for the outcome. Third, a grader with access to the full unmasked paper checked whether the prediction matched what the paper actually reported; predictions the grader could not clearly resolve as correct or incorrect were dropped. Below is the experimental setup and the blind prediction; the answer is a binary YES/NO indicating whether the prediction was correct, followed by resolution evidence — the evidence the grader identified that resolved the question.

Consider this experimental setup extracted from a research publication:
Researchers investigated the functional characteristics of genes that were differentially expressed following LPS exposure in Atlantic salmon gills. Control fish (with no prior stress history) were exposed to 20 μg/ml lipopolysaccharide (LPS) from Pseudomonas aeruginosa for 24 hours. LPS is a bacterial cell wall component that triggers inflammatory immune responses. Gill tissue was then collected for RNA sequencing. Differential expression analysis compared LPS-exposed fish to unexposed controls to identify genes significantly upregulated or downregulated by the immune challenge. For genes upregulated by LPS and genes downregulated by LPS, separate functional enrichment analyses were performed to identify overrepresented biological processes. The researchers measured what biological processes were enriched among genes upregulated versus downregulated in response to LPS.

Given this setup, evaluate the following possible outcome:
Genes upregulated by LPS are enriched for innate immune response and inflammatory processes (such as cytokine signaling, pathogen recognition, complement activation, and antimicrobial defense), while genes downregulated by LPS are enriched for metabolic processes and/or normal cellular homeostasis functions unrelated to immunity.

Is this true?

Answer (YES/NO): YES